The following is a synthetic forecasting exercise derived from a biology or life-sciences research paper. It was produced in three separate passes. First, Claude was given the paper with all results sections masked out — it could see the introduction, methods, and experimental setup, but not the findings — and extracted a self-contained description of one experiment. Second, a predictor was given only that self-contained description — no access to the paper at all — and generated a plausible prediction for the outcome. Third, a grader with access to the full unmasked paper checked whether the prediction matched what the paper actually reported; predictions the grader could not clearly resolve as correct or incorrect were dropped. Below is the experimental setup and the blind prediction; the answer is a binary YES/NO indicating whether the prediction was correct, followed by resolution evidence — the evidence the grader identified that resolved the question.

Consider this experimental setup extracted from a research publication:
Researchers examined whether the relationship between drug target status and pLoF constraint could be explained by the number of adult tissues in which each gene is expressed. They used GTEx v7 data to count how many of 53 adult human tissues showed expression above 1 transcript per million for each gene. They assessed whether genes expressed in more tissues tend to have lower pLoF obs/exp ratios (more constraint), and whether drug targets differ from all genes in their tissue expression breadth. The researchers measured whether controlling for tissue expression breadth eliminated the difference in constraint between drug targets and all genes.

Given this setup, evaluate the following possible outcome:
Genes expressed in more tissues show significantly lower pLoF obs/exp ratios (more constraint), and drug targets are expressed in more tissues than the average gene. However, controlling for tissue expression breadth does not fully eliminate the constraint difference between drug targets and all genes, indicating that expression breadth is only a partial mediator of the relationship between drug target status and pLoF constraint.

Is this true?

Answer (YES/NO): NO